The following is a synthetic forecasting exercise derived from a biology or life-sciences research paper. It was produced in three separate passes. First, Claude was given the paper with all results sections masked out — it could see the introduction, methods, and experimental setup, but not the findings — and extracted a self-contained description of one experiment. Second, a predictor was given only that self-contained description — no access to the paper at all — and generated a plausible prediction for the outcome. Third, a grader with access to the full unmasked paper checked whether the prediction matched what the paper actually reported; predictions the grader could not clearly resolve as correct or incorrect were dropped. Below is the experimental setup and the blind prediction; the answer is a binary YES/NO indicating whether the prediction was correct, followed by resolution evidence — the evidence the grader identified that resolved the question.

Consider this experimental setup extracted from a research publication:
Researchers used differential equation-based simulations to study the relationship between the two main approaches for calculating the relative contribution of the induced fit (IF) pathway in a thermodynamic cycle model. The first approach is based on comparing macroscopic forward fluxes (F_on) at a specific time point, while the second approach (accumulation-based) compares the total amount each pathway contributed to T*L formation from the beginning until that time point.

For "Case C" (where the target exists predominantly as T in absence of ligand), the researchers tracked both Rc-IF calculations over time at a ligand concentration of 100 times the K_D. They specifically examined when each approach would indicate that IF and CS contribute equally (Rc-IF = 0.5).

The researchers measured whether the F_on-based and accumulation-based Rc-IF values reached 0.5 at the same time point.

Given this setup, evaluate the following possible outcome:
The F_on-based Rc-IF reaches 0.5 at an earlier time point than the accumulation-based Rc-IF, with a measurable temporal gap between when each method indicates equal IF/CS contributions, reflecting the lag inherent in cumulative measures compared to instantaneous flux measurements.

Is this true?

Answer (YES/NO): YES